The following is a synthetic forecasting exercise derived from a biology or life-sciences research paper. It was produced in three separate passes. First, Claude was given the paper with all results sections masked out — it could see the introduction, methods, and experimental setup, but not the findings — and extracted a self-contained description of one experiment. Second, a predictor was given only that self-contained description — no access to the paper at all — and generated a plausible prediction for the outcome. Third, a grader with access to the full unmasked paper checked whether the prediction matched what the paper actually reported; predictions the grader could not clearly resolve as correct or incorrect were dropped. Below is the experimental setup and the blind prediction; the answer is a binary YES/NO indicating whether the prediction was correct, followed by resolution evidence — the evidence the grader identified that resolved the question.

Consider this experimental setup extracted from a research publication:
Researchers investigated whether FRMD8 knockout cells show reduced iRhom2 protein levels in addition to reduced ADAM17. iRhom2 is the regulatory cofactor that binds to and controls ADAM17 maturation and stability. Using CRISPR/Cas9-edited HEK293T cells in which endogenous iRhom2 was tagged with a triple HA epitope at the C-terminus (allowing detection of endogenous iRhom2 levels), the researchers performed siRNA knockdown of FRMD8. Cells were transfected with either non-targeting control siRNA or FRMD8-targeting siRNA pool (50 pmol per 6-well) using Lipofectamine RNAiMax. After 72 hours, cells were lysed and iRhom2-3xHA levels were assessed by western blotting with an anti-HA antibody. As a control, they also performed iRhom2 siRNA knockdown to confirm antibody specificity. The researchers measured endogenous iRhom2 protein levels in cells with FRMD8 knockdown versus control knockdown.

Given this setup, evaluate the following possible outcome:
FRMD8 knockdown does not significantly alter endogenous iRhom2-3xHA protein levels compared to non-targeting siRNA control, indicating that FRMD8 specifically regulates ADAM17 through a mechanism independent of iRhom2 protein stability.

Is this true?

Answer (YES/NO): NO